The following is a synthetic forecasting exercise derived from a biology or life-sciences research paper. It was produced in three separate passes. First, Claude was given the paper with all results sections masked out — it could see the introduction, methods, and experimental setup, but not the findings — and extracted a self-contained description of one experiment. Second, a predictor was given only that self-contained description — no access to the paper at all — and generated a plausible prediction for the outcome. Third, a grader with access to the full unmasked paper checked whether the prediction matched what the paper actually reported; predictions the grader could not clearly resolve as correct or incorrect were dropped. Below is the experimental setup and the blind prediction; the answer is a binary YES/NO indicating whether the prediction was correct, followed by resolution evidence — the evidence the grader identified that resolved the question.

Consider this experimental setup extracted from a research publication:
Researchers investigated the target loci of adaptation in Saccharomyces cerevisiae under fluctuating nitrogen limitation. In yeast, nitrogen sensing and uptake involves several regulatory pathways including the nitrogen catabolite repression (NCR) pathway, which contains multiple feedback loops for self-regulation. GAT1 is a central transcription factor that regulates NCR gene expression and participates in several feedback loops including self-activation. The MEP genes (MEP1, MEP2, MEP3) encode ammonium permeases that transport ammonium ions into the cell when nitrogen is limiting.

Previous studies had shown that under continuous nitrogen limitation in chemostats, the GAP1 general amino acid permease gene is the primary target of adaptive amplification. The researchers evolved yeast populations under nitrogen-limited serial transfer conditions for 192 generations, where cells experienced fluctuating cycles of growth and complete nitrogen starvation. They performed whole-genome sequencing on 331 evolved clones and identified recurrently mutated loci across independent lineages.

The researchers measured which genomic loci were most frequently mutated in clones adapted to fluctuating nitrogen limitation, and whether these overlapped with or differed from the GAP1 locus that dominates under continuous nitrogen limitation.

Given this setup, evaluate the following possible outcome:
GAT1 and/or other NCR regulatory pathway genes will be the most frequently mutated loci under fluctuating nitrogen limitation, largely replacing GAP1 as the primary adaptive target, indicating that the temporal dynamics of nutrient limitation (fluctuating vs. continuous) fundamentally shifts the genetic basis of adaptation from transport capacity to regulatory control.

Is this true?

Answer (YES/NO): YES